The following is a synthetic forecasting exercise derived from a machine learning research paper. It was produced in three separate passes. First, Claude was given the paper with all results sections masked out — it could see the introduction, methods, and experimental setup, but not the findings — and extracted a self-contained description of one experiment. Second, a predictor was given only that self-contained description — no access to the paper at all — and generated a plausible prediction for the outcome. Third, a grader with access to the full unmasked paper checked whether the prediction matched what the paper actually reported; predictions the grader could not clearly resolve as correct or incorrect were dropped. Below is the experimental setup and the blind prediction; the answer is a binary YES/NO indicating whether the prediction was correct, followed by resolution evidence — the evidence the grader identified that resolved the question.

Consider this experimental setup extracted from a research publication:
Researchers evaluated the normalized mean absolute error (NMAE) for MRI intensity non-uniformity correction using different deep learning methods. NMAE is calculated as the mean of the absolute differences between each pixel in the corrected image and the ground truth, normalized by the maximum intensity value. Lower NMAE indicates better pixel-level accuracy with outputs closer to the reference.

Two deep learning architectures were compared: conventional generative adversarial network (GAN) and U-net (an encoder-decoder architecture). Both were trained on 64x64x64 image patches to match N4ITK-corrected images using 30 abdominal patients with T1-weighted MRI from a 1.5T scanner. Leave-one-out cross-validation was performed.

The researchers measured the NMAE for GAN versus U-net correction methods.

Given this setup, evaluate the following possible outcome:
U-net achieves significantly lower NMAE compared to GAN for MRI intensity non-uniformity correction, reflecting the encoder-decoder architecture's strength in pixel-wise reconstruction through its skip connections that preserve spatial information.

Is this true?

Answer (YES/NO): NO